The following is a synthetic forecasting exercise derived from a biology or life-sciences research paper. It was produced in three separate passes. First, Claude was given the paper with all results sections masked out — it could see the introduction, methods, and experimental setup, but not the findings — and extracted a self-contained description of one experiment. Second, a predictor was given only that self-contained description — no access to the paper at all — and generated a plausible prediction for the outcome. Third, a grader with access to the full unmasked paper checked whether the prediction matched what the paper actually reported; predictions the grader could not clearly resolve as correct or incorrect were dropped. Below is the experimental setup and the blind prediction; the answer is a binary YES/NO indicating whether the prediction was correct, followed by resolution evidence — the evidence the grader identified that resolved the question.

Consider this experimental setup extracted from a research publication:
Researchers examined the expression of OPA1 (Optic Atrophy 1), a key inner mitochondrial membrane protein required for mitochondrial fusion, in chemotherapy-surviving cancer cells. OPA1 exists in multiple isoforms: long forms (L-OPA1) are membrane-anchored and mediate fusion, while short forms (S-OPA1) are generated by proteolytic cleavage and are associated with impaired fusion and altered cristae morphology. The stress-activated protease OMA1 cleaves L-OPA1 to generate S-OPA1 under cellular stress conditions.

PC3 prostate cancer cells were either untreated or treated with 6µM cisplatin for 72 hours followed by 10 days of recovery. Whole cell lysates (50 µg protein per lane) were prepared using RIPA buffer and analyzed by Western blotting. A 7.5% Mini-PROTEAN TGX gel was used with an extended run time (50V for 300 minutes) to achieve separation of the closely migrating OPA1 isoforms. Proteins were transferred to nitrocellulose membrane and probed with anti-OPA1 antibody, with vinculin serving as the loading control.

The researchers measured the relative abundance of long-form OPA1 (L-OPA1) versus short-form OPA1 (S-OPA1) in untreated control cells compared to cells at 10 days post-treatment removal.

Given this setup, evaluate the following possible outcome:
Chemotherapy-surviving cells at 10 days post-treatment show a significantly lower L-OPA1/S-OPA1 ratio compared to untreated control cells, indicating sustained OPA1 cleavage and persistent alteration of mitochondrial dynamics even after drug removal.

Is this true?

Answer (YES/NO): YES